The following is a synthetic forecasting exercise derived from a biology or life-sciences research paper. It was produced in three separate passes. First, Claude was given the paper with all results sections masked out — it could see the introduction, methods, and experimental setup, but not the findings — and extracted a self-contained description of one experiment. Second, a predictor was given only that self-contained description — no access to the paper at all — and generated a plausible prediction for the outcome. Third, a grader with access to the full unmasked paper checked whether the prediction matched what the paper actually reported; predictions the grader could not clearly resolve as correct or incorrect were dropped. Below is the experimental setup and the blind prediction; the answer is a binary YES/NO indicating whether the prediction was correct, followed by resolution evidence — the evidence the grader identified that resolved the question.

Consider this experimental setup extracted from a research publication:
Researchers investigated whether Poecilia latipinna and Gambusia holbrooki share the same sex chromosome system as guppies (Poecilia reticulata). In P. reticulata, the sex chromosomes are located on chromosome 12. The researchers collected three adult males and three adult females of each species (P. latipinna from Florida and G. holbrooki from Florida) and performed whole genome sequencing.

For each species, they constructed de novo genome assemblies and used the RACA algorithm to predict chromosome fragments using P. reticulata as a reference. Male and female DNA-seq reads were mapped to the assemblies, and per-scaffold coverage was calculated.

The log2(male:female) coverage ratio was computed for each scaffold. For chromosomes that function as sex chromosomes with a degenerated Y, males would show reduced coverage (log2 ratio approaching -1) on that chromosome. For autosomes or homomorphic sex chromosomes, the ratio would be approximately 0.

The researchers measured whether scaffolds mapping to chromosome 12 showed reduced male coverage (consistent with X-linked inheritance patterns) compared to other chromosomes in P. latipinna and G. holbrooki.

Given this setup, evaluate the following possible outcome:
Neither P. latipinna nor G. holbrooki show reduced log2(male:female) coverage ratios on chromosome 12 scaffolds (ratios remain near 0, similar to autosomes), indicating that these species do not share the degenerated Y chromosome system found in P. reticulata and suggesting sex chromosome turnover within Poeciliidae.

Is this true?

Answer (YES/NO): YES